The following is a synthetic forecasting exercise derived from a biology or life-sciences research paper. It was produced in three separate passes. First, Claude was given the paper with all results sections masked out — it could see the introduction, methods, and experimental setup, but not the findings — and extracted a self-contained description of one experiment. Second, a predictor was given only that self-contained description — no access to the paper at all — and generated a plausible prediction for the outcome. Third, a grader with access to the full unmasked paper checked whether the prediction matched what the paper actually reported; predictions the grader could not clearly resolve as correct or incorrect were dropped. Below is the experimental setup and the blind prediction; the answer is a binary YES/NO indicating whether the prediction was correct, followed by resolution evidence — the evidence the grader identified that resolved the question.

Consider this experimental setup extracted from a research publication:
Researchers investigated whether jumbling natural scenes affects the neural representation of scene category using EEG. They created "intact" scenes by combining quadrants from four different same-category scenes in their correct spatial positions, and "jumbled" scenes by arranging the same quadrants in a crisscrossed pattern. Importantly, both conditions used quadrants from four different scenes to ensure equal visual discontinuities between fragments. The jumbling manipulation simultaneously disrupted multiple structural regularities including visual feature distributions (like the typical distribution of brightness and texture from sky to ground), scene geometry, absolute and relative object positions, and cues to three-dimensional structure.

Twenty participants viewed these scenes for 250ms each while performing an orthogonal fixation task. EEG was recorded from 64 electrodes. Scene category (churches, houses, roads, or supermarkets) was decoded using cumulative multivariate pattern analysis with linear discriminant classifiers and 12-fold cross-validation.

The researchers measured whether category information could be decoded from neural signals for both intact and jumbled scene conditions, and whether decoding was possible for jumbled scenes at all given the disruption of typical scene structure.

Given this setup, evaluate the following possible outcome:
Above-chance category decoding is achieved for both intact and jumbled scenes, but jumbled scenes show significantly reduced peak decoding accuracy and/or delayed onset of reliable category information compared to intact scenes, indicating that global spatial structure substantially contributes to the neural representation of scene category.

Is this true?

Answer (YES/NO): YES